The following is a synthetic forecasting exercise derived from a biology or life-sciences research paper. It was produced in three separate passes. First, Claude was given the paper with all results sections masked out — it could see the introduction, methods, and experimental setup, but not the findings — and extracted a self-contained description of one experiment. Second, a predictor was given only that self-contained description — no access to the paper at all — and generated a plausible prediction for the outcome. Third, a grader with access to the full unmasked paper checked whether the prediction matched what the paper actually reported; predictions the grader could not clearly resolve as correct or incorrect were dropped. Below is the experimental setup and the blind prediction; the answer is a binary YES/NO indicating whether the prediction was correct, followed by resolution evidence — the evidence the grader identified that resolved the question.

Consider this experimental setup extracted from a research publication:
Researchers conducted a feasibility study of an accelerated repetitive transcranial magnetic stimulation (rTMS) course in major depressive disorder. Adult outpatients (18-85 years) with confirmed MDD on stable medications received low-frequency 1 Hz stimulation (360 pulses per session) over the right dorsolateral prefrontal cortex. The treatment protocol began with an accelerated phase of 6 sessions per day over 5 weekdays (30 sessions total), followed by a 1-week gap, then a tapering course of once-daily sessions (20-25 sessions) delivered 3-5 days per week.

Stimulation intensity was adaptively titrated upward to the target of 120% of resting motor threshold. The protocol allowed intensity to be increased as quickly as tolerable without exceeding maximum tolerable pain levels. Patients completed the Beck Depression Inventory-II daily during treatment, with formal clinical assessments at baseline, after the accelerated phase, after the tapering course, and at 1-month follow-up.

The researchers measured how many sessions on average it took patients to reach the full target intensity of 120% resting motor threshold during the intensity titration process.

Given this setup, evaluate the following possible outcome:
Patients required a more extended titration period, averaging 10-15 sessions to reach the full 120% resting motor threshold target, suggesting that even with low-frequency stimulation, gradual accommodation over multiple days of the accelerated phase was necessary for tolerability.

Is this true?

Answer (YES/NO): NO